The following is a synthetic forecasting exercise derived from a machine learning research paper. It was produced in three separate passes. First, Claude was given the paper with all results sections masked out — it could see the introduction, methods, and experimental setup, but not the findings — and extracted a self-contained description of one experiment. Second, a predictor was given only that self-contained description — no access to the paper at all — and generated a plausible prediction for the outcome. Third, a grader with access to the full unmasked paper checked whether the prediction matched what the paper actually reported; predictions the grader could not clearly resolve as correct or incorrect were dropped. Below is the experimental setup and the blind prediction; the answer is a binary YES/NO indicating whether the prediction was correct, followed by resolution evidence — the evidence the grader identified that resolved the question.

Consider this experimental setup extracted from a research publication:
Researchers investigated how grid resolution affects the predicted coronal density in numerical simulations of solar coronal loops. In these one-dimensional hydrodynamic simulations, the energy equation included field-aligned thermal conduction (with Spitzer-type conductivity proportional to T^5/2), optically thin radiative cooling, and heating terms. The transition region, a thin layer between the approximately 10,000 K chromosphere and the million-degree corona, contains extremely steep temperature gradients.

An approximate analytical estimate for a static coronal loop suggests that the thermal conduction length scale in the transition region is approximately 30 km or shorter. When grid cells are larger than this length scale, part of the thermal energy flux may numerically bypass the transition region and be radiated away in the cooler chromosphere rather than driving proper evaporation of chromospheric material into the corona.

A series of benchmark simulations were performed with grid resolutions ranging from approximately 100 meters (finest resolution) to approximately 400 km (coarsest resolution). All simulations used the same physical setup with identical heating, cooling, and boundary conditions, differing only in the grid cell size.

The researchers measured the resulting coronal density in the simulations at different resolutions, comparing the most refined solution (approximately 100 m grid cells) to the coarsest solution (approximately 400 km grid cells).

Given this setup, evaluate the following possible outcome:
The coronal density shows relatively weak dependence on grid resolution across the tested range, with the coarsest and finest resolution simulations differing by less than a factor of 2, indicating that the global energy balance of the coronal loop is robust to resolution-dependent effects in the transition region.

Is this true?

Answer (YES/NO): NO